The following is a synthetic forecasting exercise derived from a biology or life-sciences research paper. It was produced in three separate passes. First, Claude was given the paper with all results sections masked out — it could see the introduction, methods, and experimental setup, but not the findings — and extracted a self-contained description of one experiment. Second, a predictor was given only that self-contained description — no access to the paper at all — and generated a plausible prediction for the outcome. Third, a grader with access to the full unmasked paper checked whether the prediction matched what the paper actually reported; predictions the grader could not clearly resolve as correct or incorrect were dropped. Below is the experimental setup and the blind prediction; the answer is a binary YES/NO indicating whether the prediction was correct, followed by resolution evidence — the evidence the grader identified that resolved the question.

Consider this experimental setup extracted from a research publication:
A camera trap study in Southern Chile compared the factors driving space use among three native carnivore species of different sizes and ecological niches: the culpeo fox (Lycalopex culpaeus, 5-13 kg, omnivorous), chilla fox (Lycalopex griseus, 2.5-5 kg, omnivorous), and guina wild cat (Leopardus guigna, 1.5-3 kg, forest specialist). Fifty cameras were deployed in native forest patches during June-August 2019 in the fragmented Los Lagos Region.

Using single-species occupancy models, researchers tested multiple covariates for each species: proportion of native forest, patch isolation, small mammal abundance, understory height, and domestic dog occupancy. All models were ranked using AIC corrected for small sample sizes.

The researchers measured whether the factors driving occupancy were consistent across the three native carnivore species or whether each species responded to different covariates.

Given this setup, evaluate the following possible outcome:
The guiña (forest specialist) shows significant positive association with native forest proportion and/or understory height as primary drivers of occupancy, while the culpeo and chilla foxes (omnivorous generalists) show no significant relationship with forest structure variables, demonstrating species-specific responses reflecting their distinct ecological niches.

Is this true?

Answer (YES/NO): NO